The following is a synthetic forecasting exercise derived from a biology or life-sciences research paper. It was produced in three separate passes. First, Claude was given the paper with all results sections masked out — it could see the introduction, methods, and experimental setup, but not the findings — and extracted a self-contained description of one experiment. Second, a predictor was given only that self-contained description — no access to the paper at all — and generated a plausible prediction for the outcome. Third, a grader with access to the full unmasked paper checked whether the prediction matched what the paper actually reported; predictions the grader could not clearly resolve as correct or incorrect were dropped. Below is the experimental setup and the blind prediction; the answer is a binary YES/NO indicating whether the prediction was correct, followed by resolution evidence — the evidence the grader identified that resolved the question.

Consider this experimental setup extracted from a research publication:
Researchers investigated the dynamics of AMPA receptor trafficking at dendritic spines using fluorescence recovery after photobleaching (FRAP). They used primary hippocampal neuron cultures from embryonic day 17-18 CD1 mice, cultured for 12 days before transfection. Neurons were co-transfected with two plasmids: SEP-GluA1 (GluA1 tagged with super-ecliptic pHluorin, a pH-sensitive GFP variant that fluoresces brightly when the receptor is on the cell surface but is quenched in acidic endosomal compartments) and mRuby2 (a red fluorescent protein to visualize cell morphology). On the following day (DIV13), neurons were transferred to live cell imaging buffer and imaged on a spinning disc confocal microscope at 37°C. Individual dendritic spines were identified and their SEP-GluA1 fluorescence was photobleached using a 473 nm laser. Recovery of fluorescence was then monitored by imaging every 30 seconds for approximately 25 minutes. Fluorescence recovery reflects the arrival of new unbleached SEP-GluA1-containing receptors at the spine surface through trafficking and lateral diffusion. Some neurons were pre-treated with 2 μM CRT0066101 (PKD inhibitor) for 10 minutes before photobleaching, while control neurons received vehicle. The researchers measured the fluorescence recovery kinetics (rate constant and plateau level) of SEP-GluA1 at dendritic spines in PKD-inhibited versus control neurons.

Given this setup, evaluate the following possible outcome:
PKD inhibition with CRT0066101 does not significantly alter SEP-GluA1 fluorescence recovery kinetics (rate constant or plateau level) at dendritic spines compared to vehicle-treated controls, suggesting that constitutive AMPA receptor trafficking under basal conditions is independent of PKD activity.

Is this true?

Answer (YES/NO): NO